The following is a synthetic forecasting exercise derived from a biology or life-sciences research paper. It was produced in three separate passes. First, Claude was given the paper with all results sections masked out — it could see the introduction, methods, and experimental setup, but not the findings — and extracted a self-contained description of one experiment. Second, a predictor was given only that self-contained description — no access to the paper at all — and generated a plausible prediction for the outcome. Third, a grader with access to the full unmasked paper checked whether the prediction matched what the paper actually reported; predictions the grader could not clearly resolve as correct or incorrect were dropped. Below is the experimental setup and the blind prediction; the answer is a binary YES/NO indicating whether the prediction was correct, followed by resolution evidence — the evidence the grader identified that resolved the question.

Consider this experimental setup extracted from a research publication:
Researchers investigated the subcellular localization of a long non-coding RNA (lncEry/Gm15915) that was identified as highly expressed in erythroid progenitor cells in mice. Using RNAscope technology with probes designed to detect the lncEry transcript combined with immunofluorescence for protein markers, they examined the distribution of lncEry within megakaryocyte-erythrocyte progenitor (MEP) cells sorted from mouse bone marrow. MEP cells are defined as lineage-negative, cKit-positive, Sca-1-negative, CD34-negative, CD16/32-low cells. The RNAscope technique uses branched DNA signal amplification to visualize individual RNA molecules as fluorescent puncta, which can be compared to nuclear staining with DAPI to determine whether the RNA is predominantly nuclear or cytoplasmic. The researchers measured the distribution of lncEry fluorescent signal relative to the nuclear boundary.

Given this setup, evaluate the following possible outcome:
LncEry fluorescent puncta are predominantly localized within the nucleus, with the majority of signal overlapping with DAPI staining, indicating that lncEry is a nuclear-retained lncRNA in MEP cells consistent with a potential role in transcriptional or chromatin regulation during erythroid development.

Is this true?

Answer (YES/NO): YES